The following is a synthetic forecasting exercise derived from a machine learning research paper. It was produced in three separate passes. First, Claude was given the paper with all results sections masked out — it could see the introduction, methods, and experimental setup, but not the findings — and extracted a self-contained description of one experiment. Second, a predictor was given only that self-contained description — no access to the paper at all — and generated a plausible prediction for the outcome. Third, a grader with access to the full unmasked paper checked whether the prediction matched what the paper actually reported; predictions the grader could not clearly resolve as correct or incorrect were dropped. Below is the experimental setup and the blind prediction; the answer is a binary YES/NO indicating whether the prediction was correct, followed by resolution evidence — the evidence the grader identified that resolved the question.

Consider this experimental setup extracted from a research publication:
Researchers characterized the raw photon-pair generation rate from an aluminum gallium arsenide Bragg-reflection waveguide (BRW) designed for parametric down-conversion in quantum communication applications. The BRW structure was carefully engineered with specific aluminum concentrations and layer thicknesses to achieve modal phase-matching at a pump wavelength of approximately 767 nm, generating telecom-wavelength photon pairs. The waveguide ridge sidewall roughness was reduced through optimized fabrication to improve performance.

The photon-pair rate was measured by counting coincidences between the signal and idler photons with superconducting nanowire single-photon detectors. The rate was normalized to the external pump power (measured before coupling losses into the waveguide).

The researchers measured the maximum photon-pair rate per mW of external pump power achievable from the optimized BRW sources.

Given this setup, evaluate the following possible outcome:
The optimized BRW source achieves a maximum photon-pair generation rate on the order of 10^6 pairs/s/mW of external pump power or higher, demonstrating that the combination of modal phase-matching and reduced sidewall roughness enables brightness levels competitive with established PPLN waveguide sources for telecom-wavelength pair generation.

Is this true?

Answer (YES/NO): NO